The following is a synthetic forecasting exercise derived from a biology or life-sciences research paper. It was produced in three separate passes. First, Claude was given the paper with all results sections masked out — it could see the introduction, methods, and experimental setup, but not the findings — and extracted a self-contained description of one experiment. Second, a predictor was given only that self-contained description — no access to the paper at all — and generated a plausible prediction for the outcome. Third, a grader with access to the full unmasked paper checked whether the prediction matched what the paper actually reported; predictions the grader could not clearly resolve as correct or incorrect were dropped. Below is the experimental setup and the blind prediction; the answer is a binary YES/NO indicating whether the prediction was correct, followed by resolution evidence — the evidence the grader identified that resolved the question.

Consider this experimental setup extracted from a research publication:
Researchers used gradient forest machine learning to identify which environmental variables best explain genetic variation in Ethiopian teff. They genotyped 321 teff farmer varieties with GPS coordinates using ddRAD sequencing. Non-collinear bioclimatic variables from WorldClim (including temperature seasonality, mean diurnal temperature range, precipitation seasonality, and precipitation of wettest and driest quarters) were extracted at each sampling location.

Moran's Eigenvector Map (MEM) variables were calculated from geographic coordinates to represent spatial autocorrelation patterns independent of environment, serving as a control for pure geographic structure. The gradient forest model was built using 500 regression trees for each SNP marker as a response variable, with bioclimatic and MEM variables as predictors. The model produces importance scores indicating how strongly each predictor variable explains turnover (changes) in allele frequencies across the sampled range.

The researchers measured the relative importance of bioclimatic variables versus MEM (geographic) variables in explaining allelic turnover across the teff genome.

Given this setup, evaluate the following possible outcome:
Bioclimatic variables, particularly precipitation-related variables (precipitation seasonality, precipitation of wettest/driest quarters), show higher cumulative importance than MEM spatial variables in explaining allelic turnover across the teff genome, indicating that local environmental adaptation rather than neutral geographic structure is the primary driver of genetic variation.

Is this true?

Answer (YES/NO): NO